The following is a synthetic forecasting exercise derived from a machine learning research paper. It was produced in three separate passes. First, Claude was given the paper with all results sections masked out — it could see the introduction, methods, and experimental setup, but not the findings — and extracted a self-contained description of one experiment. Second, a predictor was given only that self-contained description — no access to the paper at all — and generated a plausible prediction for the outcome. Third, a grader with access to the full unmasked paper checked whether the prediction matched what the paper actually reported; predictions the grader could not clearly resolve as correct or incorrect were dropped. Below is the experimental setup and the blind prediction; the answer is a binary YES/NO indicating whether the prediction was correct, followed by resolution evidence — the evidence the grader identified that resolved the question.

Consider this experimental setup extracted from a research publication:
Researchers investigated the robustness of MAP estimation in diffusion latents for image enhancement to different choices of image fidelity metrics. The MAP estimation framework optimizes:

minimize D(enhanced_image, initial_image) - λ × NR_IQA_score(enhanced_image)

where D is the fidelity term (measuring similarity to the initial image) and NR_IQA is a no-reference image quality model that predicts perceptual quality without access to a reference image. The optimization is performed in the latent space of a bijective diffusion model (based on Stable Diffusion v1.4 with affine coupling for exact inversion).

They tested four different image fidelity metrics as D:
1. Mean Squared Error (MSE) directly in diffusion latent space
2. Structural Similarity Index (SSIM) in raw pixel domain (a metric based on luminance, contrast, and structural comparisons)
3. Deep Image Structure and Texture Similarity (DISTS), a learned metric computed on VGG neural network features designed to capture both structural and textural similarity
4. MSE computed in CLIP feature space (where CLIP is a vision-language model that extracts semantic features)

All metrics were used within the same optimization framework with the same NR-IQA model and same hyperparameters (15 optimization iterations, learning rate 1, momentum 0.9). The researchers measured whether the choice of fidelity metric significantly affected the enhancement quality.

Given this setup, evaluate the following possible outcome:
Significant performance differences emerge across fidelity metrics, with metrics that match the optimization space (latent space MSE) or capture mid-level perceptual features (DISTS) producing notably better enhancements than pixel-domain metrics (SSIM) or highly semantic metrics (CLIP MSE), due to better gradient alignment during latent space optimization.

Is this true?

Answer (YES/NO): NO